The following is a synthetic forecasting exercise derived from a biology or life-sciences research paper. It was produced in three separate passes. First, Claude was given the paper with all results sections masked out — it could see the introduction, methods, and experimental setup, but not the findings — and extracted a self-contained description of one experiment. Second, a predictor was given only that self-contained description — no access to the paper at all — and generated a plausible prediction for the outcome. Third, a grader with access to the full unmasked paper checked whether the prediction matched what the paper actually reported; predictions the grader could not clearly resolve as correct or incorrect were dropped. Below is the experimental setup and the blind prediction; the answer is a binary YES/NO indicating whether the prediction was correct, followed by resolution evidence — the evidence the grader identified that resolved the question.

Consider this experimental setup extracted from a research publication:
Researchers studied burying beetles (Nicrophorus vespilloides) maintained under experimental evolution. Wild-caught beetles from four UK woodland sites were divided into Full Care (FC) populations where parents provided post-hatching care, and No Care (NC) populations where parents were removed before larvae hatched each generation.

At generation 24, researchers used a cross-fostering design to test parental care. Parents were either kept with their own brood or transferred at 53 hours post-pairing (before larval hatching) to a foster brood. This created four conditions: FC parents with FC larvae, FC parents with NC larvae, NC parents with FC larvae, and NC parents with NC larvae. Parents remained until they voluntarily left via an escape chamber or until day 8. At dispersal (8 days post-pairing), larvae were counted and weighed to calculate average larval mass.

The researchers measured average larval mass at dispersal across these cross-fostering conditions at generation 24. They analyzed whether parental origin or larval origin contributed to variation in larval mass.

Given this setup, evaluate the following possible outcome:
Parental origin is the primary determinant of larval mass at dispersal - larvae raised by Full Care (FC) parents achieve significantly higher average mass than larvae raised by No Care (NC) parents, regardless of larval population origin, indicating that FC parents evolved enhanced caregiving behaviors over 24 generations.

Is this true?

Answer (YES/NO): NO